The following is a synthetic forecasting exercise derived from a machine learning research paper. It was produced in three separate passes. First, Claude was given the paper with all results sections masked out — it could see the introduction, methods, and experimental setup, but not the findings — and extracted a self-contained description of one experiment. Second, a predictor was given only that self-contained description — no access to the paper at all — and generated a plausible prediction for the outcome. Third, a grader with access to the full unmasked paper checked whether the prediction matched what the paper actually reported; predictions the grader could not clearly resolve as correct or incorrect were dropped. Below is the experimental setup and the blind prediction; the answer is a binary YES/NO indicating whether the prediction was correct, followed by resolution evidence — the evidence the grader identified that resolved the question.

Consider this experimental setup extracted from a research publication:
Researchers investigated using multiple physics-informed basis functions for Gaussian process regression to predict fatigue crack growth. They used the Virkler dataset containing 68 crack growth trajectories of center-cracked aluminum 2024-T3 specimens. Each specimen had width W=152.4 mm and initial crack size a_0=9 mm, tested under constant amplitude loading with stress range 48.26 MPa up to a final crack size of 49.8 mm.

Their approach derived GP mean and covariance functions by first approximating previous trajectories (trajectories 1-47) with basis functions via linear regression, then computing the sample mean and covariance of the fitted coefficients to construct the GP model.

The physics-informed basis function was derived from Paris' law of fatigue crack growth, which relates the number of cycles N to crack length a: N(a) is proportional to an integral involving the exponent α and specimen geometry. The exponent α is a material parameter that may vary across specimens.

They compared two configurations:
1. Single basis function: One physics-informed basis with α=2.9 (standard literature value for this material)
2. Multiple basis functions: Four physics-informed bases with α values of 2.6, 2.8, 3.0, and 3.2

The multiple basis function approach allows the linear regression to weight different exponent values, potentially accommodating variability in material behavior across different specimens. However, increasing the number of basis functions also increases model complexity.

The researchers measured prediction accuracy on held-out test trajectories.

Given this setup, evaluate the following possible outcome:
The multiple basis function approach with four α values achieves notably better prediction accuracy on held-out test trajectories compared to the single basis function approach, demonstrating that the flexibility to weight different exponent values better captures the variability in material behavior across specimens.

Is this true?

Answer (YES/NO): YES